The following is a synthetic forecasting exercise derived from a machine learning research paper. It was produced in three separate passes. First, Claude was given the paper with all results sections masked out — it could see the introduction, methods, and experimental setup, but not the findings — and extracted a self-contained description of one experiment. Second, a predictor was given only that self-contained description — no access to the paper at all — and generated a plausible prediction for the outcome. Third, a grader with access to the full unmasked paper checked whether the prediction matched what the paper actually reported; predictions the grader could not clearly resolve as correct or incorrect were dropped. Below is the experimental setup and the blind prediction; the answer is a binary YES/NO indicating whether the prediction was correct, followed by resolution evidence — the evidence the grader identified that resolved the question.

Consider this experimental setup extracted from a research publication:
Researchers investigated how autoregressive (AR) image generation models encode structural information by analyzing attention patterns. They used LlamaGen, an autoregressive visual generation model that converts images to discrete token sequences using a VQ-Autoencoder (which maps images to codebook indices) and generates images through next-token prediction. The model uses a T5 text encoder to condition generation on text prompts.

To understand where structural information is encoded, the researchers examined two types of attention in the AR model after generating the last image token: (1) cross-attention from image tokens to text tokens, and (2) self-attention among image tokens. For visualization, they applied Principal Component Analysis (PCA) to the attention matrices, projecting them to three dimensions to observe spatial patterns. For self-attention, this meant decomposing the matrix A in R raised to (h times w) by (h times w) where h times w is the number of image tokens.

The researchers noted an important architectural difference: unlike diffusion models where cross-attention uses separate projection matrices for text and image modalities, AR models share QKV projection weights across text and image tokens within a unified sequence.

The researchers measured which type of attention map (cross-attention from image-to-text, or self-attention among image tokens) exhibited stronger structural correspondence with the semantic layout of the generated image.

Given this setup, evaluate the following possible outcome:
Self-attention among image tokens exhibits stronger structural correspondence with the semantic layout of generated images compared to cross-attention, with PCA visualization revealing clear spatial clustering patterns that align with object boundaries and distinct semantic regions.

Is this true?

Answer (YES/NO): YES